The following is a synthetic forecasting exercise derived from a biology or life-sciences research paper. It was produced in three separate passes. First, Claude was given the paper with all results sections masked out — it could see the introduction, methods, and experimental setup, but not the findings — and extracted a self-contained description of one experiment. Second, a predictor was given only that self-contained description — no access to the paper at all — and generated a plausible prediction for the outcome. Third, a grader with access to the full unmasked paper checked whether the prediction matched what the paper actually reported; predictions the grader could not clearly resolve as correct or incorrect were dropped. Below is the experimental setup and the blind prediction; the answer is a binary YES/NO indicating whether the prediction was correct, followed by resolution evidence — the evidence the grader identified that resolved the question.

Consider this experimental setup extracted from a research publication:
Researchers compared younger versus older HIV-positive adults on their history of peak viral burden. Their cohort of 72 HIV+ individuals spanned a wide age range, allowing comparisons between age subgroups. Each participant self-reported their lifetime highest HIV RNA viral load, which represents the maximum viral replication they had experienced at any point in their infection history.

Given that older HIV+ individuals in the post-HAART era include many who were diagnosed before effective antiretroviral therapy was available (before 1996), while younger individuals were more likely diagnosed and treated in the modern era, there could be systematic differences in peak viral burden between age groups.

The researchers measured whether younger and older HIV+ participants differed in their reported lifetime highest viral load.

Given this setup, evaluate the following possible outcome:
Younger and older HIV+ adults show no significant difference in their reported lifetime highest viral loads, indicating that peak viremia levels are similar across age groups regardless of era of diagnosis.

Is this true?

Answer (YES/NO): YES